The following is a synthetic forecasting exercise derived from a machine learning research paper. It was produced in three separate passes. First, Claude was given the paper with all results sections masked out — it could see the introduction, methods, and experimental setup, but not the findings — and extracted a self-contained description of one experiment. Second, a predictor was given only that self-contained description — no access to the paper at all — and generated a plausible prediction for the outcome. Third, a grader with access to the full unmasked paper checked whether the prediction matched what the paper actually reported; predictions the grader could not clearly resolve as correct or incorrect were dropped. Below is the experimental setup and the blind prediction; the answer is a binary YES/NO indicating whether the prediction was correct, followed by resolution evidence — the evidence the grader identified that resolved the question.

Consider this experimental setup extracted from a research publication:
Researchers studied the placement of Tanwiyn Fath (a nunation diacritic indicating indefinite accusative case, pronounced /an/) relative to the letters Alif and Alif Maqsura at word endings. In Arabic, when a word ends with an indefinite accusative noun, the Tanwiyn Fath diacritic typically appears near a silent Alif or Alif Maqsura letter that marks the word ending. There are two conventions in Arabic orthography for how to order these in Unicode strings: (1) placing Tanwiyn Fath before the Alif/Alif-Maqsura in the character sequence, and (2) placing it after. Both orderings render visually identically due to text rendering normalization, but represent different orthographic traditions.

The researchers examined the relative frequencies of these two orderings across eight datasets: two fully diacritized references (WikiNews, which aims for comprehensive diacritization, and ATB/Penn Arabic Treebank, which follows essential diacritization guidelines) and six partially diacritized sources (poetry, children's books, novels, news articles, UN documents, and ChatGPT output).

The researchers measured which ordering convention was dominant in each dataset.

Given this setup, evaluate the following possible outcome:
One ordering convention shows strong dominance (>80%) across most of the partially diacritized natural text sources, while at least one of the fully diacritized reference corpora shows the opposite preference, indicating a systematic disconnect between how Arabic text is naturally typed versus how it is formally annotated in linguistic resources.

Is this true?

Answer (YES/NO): NO